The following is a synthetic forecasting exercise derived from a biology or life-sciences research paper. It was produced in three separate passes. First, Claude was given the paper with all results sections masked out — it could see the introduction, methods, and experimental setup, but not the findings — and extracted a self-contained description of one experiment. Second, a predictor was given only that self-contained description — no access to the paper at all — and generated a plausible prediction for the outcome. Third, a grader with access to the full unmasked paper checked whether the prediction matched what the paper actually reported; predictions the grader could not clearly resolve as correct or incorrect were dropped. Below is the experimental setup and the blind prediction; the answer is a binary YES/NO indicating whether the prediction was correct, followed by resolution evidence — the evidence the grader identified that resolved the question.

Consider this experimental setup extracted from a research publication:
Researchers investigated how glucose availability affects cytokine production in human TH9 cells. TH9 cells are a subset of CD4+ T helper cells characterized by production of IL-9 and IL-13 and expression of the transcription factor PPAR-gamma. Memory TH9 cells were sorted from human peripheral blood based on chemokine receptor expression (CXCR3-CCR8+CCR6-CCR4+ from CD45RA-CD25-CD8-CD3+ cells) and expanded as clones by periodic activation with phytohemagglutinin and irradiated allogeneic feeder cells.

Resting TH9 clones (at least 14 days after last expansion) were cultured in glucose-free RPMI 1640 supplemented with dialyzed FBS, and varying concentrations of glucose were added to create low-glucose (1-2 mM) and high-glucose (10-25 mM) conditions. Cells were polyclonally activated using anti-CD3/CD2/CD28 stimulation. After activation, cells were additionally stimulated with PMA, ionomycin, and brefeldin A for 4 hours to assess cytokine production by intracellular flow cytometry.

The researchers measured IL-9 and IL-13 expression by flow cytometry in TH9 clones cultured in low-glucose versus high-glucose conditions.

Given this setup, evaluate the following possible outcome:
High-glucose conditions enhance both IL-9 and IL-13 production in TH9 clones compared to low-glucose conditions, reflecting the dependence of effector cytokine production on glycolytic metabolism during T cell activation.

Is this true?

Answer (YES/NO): NO